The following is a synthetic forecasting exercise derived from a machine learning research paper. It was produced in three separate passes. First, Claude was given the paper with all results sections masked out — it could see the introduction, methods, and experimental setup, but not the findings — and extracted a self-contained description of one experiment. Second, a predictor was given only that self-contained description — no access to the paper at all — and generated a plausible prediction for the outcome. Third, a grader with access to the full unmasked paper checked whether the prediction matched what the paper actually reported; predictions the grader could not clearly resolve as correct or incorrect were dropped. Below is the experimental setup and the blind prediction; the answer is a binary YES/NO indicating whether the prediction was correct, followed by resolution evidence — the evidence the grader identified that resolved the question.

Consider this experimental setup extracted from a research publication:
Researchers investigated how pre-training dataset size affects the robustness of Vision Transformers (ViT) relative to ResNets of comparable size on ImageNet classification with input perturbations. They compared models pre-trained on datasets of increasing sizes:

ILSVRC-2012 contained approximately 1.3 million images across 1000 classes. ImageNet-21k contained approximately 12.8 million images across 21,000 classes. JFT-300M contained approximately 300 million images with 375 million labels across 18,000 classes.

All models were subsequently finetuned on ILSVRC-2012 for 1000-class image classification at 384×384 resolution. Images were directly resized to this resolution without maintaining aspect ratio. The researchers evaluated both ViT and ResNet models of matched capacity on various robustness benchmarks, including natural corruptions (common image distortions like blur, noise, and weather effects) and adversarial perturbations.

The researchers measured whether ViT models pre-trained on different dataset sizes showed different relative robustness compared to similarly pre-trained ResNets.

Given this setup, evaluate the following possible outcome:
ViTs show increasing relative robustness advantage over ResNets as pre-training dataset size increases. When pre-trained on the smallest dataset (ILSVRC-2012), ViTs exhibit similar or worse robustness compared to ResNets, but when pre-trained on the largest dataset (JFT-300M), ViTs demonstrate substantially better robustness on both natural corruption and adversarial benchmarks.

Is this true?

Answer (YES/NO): NO